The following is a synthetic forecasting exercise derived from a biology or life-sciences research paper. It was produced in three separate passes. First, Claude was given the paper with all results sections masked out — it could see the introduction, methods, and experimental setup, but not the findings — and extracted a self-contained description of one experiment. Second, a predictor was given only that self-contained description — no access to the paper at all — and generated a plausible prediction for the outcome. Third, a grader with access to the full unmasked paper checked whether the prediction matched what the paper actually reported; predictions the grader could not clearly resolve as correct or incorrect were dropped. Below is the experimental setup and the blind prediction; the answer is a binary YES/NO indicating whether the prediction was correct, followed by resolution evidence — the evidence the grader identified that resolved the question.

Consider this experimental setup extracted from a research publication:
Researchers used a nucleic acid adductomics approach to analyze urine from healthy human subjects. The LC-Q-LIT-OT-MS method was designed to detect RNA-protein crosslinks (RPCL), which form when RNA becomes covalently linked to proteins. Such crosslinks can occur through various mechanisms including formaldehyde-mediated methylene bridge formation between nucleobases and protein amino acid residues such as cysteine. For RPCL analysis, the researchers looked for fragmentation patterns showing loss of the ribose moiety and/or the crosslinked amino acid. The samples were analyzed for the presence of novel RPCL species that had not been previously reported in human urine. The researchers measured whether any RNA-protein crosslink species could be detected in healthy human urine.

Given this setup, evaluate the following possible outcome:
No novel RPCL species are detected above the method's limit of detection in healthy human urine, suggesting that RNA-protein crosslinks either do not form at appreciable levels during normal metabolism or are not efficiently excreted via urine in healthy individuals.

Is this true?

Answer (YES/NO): NO